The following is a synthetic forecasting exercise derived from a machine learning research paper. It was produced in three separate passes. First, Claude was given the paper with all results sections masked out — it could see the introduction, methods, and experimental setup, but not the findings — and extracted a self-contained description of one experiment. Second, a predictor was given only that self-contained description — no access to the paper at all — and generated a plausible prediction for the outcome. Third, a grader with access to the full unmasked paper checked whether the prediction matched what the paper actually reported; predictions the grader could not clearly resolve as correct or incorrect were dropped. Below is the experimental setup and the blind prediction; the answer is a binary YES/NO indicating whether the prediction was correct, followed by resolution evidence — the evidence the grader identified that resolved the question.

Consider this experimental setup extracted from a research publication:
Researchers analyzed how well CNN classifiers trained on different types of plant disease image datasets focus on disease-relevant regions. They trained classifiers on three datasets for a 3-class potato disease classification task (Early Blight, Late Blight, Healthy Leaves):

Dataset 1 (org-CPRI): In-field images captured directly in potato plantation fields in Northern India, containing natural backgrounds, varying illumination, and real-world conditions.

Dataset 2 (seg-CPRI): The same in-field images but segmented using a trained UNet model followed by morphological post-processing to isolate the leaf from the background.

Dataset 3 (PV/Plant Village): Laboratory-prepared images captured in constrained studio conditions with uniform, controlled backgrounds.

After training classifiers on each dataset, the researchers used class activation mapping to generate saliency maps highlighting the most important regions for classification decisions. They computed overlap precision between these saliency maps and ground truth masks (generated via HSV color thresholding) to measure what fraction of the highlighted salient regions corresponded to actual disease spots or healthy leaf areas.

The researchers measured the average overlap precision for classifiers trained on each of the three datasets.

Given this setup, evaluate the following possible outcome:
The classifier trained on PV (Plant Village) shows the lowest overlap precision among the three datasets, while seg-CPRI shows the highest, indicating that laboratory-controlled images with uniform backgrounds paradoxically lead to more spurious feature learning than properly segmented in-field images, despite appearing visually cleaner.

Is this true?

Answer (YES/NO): NO